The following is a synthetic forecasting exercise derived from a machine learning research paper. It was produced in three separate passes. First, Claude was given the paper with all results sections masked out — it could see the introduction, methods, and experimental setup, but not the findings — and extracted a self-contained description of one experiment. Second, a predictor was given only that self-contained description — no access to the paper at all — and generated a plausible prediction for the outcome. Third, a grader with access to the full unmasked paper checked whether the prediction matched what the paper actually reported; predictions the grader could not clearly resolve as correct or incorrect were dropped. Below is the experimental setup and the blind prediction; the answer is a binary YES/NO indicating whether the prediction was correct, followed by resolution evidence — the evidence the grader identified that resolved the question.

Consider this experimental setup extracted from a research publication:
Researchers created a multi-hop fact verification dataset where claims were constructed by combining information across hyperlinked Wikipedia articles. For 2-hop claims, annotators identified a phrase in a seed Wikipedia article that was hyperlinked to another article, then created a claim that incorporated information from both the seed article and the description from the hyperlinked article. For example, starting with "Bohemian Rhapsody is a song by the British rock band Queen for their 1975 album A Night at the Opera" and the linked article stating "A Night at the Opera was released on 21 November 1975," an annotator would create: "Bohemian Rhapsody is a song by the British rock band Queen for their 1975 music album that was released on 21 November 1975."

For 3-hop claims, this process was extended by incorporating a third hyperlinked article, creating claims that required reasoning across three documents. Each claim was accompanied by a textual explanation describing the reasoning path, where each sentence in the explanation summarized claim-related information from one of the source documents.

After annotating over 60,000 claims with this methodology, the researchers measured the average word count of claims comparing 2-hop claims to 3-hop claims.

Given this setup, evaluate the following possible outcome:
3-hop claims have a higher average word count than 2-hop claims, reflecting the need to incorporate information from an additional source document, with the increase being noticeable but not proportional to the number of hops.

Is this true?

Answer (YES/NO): YES